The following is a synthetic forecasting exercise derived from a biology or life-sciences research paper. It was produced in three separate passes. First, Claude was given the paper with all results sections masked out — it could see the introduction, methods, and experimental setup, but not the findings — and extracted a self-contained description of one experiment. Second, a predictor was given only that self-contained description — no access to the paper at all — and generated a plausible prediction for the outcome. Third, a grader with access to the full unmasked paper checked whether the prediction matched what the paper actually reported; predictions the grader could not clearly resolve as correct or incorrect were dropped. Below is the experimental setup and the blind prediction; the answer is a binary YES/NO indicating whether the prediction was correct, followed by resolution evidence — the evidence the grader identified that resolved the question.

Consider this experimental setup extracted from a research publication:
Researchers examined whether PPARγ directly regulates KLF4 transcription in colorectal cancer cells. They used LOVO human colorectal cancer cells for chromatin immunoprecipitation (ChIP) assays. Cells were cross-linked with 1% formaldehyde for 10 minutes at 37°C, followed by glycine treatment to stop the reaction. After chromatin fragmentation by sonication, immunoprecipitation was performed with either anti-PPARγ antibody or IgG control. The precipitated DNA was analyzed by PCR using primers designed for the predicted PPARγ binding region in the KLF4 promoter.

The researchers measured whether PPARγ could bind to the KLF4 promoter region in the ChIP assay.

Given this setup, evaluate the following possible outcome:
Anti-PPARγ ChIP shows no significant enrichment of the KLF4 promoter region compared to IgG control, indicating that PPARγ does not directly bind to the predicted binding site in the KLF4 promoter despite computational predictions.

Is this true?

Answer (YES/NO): NO